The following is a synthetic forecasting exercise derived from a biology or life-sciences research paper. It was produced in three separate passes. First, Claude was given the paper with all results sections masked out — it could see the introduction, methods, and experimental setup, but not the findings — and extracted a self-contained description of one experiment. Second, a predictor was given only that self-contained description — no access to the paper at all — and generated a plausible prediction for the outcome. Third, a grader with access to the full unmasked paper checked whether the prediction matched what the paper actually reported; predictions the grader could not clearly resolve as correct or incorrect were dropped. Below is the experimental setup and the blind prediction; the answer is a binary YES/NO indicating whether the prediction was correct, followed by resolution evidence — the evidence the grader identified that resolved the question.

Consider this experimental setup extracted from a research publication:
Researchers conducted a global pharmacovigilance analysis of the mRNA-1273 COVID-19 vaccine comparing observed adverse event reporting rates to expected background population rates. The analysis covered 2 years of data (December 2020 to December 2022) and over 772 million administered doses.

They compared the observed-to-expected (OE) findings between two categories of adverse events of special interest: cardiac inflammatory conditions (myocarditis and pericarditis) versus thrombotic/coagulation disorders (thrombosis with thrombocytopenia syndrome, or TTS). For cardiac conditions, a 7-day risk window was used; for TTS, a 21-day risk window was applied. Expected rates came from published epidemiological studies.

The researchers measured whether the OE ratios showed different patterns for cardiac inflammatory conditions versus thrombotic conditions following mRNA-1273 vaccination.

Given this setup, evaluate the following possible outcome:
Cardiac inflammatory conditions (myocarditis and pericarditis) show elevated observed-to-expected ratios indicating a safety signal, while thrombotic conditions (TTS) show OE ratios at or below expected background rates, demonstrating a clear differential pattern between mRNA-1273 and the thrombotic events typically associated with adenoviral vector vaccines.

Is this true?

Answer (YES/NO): YES